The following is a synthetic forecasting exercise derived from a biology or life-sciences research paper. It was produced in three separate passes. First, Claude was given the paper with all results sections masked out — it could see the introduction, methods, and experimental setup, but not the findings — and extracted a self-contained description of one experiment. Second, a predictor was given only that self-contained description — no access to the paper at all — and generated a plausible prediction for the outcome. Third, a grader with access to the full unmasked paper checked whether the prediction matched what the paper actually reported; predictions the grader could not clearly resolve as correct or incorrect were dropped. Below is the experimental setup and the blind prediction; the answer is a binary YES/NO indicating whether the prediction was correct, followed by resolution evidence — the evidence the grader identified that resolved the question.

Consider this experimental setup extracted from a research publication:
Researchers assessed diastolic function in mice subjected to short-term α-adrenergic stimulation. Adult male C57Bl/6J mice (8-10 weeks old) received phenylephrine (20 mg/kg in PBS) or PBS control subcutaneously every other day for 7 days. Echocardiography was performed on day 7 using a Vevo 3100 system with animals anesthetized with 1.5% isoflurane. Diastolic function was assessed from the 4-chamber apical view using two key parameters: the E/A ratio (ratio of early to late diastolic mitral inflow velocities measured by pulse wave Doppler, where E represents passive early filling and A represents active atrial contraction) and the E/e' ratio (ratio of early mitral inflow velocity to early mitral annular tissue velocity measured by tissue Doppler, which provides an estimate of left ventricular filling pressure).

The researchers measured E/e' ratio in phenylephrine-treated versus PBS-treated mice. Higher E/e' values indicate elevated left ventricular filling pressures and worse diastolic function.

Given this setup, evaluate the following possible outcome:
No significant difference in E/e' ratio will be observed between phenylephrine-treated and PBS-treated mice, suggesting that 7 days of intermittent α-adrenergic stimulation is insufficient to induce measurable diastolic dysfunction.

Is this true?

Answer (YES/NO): NO